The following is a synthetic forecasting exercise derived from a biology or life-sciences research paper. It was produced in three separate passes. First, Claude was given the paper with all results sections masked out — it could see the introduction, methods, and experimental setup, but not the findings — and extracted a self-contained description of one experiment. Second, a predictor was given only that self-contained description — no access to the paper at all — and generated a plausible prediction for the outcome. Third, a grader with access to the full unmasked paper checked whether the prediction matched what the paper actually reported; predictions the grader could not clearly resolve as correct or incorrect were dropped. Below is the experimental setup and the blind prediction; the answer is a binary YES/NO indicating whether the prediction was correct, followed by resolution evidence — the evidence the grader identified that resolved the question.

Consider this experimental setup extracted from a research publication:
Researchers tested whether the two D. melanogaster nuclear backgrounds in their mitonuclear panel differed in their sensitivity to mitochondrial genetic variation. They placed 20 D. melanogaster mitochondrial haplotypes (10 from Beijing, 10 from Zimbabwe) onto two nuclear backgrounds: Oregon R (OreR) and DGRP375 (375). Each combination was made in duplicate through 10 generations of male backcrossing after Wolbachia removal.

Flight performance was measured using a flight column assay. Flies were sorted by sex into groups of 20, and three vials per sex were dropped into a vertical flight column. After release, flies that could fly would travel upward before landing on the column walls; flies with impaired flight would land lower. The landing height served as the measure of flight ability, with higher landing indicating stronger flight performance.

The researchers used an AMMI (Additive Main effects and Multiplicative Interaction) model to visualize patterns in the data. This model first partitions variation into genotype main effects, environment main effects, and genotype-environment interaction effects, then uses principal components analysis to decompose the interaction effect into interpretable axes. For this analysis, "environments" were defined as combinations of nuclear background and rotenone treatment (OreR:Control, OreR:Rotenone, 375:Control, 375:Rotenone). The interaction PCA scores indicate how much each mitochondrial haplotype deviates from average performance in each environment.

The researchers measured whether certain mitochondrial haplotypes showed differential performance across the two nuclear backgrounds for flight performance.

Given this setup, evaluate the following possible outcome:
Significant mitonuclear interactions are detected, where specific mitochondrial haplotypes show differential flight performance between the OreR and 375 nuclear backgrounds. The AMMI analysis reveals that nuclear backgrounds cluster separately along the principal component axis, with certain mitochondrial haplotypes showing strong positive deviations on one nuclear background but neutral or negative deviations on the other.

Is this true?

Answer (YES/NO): NO